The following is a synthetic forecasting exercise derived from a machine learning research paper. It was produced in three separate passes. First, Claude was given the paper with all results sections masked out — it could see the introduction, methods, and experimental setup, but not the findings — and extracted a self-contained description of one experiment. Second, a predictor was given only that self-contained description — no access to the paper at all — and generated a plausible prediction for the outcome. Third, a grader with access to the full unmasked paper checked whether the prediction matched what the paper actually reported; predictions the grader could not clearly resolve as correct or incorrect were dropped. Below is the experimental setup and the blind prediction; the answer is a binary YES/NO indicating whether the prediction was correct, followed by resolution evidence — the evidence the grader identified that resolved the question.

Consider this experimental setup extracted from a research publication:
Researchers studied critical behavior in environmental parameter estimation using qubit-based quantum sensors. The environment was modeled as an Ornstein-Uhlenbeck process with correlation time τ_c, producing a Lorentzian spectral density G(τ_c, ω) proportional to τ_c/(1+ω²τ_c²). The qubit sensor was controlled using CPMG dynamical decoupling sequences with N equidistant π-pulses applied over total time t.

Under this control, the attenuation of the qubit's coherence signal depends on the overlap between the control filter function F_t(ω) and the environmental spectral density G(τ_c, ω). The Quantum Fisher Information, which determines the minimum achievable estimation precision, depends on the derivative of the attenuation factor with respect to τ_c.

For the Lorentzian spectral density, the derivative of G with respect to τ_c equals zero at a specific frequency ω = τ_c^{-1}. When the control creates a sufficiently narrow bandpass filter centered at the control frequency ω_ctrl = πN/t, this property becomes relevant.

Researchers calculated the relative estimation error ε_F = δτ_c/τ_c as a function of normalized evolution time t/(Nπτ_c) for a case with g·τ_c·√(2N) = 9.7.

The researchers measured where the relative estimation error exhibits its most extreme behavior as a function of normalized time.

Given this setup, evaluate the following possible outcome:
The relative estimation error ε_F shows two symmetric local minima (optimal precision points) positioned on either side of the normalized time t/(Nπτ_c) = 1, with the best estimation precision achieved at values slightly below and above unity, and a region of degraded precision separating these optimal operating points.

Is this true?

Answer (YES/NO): NO